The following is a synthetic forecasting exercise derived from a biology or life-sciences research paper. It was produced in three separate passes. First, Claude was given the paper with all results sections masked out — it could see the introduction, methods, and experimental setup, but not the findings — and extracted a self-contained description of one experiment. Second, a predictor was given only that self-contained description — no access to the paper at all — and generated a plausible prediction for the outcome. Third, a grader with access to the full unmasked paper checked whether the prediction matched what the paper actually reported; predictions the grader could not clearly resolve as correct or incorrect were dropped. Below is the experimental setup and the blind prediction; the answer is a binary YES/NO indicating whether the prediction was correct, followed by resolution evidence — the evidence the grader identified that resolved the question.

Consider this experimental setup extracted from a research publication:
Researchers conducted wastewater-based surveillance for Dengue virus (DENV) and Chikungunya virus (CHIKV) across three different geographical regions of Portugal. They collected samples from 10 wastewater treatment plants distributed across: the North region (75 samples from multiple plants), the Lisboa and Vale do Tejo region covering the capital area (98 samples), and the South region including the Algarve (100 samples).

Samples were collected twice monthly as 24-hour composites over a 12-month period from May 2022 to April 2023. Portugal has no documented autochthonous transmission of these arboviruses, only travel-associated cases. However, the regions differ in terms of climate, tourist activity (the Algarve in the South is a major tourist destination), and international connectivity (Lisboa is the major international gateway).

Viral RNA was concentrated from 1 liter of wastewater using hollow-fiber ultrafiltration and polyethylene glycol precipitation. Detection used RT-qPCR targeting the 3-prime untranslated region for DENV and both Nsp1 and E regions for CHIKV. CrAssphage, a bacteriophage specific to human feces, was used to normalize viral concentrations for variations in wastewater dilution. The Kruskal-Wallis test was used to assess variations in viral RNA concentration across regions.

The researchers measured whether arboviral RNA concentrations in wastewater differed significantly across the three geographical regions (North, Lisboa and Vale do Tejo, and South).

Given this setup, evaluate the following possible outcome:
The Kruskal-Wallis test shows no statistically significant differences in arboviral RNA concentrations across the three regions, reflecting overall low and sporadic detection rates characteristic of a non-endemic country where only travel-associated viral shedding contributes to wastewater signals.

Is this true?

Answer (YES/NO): YES